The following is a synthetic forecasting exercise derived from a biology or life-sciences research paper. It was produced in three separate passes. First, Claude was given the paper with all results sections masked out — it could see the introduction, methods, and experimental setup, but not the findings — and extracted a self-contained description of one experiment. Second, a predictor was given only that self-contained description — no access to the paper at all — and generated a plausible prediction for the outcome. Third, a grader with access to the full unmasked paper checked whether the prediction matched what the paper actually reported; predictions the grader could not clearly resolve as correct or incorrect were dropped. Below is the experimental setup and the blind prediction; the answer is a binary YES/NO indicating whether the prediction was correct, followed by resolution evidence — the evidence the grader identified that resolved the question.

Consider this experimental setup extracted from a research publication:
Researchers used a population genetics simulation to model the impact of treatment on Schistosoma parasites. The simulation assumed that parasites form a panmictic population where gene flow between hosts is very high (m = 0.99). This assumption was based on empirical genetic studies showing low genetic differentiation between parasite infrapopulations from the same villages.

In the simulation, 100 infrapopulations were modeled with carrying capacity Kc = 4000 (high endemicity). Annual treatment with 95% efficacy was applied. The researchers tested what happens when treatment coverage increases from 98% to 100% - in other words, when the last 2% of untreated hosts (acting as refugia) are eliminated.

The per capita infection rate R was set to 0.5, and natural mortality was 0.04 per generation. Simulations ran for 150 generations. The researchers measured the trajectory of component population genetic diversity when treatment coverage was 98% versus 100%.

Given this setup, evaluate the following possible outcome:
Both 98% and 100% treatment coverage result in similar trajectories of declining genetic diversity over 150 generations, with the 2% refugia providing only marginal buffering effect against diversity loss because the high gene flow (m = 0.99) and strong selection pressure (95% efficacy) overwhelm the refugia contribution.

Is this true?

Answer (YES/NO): NO